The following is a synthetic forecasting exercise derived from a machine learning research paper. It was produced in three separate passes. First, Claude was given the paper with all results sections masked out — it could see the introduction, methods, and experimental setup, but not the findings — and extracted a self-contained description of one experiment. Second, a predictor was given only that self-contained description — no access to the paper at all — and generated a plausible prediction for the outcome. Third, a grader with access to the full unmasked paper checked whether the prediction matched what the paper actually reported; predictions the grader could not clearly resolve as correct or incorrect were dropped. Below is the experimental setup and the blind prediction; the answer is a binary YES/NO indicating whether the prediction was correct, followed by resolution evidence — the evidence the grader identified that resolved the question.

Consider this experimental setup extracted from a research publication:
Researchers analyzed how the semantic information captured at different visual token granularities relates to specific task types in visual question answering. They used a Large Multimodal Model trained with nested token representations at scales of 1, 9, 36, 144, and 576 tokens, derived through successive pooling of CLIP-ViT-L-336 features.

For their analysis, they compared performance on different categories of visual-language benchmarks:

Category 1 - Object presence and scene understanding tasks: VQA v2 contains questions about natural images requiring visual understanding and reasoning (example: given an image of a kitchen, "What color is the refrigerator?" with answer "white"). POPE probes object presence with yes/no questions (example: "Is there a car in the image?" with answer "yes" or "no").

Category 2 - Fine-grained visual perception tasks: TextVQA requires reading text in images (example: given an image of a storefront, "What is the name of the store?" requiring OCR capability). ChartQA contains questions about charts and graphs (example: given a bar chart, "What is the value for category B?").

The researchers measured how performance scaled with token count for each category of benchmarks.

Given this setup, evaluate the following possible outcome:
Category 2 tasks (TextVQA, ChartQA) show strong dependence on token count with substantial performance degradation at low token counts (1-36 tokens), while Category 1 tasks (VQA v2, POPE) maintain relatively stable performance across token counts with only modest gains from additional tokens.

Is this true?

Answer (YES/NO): YES